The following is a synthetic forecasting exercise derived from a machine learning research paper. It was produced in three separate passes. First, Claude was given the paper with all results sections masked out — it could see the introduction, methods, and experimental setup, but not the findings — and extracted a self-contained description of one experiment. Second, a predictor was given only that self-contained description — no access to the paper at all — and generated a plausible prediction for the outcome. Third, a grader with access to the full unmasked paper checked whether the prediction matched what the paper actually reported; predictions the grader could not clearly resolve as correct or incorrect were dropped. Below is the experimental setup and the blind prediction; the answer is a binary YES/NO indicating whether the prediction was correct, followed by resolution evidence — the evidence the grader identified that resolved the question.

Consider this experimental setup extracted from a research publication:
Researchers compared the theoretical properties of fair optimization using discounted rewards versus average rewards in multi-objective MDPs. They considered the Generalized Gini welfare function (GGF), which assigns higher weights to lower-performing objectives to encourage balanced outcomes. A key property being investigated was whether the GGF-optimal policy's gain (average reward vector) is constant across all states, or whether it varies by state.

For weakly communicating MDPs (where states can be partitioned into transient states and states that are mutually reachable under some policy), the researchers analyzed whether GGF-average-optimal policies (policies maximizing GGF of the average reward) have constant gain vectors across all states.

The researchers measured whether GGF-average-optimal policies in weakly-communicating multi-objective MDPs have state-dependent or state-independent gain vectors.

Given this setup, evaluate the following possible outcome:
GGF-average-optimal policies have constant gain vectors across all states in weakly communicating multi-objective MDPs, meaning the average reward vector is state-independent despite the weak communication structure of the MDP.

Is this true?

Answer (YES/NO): YES